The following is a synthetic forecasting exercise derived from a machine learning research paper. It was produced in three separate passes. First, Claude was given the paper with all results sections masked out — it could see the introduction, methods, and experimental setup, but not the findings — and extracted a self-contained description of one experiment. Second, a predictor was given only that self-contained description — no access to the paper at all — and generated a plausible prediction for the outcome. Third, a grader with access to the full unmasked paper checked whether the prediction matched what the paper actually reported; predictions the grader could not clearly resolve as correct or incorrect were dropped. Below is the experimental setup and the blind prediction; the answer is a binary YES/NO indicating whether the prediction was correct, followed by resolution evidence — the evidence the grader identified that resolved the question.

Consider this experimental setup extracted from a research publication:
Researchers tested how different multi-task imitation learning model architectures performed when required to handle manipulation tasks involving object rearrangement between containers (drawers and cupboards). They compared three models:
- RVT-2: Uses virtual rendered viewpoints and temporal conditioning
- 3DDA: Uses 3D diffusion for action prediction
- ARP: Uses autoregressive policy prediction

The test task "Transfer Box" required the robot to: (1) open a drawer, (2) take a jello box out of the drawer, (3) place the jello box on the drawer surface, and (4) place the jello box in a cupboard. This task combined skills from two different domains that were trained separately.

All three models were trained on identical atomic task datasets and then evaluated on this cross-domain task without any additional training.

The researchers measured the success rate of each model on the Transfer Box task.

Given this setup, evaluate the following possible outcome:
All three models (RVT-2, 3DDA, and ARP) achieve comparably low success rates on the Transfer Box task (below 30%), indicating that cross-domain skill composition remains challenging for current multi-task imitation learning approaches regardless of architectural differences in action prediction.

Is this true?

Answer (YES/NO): YES